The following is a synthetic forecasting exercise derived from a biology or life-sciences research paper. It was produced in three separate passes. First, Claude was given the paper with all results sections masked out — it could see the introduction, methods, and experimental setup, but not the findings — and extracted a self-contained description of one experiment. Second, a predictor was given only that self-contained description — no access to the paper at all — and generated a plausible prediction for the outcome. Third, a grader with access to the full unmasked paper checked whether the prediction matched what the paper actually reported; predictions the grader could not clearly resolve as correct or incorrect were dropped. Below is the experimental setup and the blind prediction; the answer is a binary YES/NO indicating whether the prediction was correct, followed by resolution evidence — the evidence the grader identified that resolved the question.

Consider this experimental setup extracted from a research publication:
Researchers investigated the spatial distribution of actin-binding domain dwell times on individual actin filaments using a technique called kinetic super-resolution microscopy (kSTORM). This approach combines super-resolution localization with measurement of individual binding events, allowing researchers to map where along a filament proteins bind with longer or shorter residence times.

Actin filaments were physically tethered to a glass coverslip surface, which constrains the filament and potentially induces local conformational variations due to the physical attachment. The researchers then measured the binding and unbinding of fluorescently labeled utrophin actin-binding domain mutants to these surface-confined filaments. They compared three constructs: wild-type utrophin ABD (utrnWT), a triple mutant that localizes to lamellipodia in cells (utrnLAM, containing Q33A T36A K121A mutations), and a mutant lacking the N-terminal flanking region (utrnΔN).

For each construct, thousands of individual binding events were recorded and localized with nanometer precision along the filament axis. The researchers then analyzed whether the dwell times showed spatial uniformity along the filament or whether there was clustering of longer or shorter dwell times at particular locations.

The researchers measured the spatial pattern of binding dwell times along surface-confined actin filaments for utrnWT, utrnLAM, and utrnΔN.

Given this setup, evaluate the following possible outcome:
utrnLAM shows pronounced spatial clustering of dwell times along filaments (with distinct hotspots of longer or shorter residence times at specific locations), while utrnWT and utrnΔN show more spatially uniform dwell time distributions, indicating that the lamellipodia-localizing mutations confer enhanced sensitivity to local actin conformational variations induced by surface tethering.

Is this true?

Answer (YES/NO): NO